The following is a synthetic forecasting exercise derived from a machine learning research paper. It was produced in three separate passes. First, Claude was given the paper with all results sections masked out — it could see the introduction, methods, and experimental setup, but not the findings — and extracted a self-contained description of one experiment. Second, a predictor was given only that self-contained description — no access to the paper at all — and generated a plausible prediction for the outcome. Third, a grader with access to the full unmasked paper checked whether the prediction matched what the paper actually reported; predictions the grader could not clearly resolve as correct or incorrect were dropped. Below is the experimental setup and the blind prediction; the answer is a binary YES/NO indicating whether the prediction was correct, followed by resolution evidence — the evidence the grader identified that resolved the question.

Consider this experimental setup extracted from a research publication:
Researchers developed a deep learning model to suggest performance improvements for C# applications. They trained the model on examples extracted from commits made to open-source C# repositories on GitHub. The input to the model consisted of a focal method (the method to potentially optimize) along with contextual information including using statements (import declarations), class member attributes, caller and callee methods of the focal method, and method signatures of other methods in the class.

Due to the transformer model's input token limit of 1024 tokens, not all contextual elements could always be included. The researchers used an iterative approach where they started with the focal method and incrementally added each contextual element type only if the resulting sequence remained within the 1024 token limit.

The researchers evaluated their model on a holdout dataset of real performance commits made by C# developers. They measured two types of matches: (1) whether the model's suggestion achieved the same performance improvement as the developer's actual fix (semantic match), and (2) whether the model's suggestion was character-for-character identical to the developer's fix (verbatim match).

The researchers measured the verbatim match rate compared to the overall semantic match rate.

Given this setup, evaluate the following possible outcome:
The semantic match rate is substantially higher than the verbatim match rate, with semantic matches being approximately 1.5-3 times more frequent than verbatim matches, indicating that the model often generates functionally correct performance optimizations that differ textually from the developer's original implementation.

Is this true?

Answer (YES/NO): YES